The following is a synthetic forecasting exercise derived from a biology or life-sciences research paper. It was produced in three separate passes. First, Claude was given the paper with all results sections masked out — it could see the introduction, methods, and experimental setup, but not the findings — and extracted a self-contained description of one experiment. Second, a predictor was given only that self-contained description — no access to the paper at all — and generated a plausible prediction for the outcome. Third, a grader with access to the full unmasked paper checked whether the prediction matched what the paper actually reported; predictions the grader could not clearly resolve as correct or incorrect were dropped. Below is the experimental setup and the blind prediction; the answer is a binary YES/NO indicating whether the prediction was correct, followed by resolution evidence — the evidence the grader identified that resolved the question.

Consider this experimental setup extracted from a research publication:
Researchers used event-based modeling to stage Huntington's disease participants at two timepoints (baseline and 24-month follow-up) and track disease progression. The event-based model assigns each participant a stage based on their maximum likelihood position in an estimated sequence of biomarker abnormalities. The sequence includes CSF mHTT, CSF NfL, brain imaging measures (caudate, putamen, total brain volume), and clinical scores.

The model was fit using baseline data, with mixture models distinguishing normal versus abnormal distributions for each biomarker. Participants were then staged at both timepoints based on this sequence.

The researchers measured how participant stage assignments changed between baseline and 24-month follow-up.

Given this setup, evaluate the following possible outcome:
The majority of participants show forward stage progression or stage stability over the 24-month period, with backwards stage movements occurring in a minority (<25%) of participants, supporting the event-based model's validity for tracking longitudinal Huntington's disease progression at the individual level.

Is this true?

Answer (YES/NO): YES